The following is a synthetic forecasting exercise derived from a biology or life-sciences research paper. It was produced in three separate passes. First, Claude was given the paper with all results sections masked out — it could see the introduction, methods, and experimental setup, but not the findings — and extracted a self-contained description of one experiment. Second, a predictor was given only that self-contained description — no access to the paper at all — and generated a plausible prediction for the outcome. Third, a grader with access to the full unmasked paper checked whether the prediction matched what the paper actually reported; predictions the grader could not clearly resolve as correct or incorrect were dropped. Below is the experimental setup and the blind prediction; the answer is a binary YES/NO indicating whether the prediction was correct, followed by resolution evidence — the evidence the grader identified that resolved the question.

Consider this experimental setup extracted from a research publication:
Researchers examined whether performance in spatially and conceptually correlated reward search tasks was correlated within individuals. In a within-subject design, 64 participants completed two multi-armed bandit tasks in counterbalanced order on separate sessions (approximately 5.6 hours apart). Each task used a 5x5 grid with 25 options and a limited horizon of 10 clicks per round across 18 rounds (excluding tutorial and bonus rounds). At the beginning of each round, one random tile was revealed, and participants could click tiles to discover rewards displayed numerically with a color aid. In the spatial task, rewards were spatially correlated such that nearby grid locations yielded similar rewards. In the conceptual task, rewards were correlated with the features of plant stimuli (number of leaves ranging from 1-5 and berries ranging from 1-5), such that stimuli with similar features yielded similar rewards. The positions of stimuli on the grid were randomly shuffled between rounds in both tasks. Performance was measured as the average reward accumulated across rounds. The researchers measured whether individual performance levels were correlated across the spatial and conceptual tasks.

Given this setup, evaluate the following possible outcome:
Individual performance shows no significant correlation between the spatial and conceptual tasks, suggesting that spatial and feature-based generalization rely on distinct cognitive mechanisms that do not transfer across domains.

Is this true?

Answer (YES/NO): NO